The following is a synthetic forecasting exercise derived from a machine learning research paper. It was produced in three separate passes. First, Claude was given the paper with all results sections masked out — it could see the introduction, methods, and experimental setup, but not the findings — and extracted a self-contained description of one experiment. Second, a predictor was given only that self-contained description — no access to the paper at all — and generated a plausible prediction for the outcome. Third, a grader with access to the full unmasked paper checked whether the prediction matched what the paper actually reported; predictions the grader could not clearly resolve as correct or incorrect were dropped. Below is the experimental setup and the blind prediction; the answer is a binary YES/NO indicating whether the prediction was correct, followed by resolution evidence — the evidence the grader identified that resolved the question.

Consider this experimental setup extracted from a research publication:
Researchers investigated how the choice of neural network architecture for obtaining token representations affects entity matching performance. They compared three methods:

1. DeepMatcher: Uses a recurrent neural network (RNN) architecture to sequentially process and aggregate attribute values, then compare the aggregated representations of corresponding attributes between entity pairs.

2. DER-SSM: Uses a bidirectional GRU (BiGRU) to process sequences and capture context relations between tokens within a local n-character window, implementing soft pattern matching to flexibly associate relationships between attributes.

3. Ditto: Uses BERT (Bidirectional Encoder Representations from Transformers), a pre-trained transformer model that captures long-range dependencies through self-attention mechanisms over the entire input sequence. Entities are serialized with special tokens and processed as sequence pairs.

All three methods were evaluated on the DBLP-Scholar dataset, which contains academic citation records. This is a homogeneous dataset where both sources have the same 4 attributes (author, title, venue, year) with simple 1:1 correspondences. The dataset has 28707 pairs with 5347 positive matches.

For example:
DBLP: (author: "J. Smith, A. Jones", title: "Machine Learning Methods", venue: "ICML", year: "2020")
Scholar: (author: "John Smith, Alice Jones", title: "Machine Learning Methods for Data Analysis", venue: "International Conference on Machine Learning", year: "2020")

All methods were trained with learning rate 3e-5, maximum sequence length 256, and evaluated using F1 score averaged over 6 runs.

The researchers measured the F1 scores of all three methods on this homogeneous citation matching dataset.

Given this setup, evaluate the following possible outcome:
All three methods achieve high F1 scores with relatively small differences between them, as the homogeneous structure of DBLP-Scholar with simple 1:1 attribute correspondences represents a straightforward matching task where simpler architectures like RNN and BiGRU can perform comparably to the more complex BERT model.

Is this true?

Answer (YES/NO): NO